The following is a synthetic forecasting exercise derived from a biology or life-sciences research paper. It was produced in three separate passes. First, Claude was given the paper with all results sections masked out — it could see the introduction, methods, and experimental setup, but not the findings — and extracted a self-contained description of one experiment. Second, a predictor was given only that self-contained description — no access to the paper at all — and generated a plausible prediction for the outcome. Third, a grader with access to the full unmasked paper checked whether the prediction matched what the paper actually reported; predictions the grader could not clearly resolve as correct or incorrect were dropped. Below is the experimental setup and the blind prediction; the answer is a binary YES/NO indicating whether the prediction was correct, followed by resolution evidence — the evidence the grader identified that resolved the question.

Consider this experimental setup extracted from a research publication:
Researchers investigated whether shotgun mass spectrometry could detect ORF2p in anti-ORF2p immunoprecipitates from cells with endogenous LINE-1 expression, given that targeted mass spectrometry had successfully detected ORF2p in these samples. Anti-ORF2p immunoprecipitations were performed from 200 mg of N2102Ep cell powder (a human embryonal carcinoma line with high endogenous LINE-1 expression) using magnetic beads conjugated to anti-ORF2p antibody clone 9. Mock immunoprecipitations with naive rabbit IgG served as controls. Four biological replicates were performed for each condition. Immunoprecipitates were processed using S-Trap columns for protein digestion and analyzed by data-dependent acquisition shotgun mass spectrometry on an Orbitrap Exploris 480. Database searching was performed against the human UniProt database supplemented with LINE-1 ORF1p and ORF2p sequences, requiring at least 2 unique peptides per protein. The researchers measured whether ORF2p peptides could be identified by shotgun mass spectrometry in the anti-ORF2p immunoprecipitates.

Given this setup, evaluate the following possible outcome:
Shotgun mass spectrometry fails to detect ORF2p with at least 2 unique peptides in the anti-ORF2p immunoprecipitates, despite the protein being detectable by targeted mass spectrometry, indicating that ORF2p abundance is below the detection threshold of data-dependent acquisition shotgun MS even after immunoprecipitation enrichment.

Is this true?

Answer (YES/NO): YES